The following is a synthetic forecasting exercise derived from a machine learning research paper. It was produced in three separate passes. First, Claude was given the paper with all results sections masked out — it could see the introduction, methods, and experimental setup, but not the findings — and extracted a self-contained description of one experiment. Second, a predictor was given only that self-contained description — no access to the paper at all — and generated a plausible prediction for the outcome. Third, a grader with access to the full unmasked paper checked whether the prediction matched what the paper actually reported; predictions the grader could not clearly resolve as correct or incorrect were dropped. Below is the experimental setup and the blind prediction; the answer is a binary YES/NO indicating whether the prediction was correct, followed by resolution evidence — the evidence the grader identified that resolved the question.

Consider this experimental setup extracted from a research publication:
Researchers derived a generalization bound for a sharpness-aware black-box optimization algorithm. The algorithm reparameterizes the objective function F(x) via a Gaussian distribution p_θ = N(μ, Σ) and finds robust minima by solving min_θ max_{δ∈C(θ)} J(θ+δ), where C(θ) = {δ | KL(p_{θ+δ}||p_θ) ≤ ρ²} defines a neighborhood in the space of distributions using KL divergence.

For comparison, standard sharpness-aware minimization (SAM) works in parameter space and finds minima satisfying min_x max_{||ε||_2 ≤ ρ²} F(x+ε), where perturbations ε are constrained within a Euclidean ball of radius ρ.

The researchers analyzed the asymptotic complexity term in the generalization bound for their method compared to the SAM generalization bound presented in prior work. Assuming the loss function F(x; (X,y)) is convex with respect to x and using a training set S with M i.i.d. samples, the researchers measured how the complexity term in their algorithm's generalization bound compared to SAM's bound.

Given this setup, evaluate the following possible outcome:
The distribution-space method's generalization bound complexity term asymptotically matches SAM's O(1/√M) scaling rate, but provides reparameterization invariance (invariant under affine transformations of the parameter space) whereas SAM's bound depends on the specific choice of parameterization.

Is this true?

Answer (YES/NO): NO